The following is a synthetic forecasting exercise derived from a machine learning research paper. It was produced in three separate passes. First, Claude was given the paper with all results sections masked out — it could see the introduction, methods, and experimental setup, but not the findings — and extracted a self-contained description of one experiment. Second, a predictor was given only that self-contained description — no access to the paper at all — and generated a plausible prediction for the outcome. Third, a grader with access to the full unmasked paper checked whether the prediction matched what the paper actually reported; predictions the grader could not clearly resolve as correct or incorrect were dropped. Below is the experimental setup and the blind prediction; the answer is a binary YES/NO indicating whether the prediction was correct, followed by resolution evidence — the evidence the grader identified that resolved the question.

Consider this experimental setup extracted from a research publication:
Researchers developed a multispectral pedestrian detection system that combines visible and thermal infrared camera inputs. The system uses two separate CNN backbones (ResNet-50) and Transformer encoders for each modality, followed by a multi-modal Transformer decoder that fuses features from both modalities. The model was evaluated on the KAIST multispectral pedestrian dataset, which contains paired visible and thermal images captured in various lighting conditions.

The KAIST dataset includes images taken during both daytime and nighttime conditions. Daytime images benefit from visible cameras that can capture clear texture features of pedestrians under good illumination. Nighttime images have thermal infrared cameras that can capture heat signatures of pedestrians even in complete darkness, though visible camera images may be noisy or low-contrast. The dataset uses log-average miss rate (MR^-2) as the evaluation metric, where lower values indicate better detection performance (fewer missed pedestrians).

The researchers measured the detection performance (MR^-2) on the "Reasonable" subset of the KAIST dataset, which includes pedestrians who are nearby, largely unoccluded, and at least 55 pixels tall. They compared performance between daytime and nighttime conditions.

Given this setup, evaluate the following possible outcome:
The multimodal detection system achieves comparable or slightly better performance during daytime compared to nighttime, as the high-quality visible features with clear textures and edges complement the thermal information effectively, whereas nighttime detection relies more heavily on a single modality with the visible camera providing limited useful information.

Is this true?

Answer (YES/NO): NO